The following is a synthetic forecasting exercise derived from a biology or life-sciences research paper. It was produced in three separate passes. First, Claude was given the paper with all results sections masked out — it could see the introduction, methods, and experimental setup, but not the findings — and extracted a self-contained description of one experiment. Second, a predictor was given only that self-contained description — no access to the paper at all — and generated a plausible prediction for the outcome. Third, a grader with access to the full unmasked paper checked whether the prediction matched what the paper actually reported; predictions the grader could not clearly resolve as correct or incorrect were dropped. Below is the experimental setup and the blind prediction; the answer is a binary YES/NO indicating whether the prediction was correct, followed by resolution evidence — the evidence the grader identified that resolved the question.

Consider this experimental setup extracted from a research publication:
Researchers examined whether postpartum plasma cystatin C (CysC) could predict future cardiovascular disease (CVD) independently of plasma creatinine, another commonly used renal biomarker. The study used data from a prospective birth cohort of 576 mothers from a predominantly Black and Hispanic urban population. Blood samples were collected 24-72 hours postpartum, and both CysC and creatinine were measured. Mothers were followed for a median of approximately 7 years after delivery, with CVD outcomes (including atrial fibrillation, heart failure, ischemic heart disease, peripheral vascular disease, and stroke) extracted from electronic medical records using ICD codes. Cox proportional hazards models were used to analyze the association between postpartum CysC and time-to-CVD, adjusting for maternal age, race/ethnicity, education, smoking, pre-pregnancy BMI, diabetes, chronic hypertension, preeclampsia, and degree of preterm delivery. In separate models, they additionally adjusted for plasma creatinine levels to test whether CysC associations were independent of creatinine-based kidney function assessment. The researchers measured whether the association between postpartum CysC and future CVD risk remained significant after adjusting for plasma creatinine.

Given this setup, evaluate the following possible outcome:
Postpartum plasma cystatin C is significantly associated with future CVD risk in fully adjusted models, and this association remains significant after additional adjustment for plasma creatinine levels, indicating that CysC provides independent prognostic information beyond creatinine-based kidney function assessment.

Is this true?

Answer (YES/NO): YES